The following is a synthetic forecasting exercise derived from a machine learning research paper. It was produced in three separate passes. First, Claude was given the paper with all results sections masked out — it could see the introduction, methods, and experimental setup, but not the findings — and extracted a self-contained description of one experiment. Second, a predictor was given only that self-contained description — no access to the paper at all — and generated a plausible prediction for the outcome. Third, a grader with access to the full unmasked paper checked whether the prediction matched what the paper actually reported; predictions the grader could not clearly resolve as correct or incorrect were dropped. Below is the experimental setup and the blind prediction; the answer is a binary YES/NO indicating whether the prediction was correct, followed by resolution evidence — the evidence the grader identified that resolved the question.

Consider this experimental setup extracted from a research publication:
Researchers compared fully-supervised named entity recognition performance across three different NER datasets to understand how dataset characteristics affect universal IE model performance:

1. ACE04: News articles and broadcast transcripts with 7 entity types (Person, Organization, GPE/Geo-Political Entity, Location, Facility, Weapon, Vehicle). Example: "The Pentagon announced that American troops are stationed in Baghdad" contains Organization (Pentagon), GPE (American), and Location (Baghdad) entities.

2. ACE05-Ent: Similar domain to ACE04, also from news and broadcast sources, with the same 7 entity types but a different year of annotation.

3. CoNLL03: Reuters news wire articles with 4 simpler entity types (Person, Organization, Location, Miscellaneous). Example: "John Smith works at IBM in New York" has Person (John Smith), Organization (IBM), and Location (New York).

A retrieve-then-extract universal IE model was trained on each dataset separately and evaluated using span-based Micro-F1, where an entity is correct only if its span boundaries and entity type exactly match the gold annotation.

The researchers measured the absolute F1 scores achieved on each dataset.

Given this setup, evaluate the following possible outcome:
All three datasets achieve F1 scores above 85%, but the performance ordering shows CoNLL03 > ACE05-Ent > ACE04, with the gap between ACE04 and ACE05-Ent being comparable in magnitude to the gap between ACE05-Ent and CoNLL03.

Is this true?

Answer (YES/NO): NO